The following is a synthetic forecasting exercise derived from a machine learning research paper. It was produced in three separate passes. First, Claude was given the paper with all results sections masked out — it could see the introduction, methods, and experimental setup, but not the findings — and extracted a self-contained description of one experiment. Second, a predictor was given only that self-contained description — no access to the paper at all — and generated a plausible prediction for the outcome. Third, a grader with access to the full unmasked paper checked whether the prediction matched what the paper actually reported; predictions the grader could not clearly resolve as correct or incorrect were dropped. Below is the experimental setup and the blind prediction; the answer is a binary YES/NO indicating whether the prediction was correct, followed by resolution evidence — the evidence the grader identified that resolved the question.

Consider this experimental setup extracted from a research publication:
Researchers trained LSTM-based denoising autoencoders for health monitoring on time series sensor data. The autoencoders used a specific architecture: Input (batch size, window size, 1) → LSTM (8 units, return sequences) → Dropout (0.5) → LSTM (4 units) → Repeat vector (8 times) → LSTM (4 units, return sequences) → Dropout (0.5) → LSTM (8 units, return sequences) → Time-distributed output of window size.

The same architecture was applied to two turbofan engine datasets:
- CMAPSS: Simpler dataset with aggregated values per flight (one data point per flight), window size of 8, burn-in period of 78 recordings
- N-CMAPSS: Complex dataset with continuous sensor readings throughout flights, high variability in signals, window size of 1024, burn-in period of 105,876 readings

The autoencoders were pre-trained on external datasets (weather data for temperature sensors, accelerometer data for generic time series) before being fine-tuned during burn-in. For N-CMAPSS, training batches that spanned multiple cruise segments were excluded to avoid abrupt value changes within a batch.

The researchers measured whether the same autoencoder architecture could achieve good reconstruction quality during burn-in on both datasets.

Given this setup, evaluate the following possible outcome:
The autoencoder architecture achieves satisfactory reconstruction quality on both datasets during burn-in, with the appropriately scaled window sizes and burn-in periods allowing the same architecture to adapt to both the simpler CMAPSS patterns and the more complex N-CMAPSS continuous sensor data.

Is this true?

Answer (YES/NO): NO